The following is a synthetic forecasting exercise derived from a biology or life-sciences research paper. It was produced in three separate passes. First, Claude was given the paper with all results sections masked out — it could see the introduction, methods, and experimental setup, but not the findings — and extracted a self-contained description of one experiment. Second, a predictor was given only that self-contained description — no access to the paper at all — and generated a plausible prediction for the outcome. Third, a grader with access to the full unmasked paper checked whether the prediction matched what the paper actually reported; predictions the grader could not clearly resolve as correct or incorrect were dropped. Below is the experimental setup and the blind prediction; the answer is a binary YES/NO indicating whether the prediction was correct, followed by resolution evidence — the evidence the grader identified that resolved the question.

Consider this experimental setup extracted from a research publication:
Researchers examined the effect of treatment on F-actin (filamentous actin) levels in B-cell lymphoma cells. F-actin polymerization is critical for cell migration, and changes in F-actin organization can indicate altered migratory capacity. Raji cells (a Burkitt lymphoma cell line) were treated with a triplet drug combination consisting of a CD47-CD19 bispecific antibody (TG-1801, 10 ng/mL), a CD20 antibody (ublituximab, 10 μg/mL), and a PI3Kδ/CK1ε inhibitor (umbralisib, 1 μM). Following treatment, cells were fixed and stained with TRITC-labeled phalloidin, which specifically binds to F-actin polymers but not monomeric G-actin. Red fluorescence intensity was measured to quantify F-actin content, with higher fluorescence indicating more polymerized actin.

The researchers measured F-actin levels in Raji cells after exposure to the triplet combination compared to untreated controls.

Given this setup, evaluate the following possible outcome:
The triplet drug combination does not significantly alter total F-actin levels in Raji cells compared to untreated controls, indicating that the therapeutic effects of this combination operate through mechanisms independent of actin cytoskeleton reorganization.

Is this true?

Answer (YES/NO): NO